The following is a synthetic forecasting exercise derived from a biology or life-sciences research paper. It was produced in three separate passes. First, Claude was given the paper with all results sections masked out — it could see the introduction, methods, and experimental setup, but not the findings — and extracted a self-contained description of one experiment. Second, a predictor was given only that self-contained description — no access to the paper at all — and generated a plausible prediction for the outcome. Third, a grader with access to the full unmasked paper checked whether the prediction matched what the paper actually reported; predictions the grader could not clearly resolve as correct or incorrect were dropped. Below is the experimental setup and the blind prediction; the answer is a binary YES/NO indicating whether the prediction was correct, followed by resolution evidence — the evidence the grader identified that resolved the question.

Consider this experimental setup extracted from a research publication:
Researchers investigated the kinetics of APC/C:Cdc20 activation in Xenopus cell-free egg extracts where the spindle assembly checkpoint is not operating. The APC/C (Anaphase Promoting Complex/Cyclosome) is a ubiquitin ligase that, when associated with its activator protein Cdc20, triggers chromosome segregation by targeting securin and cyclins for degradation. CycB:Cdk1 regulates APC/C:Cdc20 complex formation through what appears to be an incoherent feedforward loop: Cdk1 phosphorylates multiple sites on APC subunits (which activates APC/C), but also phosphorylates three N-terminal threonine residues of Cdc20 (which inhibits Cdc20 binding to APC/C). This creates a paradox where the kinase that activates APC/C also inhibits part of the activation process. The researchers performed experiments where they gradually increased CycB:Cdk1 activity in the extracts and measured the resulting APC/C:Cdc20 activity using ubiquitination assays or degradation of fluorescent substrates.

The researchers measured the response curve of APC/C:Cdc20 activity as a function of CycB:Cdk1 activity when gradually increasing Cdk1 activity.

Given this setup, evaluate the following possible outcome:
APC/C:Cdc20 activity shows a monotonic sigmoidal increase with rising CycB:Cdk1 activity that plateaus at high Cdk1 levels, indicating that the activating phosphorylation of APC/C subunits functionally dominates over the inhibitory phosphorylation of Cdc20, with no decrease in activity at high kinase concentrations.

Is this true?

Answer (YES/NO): YES